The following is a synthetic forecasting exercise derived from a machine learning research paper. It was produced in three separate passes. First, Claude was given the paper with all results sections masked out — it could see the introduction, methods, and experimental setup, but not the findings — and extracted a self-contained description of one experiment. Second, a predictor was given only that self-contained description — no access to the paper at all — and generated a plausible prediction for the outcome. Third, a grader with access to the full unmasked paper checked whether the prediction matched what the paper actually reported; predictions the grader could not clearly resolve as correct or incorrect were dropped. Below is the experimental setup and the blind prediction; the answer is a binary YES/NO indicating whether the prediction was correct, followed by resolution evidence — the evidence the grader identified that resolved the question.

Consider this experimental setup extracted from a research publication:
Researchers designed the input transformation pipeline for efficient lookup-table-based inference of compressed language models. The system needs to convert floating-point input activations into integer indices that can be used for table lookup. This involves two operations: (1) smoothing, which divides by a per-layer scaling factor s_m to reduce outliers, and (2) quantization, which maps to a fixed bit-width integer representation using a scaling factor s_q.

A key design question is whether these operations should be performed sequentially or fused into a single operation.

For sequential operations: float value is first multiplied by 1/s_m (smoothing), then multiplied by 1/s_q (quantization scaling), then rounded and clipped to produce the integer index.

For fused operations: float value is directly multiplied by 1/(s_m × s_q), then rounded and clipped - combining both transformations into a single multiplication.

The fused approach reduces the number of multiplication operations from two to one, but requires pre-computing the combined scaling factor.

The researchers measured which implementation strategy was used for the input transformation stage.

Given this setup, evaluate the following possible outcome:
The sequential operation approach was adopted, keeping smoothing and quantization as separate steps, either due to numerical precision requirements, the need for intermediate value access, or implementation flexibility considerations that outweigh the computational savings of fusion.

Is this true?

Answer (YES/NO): NO